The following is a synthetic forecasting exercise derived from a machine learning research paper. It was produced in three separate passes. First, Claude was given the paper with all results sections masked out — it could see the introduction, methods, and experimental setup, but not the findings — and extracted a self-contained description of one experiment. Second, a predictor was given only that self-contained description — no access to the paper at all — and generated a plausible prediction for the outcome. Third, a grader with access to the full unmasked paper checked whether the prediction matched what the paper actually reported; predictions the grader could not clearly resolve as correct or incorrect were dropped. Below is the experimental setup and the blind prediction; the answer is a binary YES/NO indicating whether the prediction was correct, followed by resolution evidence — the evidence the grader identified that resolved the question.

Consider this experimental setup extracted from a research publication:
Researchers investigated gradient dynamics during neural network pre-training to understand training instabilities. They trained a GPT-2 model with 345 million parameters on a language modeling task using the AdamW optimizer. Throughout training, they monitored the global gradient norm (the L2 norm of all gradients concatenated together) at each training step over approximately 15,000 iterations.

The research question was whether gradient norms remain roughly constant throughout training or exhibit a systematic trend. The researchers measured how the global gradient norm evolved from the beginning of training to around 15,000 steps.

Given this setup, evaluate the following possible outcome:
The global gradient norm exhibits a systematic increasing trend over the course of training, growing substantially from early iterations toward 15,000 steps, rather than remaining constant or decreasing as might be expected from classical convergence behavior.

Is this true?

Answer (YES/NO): NO